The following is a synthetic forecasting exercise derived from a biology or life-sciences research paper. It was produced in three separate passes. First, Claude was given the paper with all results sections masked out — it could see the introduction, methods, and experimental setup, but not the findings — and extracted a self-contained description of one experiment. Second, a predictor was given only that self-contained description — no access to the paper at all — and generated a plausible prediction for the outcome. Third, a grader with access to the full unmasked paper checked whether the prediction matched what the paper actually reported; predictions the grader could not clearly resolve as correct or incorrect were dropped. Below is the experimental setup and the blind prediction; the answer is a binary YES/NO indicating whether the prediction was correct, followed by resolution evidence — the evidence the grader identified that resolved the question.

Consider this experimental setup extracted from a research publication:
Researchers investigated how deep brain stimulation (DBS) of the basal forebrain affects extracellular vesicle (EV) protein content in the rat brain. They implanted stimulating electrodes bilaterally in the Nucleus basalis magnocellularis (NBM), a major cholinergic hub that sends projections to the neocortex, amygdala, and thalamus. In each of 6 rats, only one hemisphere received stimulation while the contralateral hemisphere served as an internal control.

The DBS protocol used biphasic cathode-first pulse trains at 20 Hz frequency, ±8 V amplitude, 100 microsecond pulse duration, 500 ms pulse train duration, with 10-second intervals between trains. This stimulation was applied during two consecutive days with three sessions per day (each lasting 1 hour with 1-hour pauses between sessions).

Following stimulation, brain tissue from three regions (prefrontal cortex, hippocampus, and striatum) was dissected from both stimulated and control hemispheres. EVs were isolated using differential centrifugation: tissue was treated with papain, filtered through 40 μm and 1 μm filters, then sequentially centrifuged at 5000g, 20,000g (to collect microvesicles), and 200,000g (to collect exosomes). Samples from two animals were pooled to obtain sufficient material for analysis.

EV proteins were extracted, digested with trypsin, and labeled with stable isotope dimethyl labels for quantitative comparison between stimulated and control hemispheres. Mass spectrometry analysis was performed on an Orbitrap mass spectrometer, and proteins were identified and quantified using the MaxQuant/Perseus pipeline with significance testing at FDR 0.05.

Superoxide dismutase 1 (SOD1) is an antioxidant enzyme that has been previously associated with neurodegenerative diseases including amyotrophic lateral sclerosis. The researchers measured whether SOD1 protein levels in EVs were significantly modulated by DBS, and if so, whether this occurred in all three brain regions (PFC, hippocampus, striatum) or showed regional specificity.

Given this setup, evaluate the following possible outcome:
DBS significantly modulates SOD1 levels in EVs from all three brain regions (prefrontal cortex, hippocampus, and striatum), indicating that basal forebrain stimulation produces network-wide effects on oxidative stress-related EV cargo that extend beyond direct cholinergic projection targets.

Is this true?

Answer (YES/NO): NO